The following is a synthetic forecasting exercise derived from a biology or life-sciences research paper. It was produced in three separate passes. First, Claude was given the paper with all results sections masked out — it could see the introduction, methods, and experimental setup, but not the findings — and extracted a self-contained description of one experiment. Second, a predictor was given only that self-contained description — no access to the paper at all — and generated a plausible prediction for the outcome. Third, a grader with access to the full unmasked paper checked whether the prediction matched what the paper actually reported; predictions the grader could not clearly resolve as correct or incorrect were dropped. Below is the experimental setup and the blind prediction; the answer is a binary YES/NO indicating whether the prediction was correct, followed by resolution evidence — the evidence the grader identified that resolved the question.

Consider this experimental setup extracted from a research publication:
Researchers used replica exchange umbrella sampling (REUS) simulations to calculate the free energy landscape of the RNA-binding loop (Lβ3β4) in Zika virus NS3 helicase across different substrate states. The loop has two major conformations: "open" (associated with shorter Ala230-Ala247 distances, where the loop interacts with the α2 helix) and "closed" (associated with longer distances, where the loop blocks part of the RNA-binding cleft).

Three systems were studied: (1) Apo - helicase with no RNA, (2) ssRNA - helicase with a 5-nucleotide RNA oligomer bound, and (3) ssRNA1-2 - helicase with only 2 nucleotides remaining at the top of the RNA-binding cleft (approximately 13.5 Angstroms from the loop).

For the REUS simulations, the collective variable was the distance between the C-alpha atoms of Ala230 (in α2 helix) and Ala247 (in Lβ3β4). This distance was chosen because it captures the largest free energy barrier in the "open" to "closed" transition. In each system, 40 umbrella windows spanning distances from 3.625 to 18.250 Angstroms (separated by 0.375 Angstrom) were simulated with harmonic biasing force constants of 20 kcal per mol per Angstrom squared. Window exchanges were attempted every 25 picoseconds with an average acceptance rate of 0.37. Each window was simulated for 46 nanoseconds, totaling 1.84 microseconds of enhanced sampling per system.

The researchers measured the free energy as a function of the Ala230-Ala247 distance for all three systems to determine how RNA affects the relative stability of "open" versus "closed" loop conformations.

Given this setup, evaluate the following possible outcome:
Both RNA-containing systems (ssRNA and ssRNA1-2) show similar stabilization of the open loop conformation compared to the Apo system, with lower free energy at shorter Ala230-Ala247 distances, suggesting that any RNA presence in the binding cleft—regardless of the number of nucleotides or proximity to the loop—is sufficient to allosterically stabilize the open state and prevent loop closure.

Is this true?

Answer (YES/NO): NO